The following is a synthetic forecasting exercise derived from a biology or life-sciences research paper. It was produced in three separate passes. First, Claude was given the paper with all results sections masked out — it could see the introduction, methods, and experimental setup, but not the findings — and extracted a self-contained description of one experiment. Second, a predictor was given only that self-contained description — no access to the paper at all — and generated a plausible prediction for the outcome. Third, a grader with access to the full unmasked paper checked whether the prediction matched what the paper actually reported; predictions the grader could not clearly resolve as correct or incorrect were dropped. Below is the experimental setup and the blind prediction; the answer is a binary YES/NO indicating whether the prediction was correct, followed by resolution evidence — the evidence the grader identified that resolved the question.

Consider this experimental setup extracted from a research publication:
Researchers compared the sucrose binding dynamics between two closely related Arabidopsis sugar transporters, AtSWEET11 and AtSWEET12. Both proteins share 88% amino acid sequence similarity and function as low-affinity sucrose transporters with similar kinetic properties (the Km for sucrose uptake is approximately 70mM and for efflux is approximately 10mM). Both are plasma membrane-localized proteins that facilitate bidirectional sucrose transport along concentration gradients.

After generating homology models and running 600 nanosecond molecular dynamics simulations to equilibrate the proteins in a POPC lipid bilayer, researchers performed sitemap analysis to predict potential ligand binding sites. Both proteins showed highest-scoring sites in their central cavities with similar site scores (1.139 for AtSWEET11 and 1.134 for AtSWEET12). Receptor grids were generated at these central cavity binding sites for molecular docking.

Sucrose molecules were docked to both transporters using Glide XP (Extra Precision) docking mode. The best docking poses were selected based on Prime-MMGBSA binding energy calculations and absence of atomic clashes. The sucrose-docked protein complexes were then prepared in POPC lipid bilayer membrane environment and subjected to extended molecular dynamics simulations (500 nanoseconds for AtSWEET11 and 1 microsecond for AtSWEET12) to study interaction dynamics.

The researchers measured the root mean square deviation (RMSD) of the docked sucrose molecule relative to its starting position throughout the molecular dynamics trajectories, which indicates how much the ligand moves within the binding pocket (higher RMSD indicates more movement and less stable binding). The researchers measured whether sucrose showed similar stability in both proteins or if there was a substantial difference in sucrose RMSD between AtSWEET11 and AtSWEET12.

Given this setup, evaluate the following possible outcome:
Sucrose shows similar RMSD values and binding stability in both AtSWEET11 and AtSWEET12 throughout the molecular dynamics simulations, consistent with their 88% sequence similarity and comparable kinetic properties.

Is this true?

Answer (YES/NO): NO